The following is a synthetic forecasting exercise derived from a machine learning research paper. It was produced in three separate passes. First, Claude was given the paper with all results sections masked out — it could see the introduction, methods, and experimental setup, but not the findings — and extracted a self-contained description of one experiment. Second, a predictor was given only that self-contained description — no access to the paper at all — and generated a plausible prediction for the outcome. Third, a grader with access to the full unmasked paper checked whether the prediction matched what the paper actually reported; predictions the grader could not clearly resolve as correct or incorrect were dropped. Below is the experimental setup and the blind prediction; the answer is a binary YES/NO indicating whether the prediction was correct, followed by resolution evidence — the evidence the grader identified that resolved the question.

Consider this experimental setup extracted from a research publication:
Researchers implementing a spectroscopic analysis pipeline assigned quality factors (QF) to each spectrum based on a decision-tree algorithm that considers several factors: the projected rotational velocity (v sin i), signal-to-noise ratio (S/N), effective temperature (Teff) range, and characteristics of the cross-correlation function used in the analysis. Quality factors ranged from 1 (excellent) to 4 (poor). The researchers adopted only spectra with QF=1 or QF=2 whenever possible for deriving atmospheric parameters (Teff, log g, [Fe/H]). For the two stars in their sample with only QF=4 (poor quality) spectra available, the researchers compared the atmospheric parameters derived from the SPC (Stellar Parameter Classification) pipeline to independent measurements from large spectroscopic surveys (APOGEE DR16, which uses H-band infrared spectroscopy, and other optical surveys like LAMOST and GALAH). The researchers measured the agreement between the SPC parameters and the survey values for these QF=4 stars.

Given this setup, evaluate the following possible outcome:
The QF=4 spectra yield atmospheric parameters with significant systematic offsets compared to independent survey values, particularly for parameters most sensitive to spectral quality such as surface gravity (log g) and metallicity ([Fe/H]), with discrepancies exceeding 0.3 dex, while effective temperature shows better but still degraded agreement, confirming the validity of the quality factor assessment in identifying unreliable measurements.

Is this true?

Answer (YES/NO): NO